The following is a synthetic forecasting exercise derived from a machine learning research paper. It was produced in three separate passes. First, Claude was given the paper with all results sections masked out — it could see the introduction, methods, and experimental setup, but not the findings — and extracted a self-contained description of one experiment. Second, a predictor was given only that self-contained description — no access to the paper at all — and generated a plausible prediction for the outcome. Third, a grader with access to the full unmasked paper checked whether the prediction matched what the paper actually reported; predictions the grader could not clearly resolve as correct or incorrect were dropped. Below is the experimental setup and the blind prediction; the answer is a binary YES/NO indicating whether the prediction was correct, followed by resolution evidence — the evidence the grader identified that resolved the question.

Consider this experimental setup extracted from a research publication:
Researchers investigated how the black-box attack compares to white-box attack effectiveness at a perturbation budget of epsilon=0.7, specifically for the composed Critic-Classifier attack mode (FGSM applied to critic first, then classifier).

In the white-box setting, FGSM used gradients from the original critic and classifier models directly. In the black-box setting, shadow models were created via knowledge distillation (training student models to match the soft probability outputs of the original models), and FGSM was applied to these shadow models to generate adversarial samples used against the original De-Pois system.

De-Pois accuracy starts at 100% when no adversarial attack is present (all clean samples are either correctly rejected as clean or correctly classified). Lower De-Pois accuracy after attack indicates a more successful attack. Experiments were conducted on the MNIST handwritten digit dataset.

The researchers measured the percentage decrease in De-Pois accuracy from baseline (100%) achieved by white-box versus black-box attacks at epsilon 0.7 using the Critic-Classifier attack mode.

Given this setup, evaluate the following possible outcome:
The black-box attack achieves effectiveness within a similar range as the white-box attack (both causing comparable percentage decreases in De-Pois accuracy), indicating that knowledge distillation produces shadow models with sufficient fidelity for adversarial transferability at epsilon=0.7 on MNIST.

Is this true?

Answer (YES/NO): YES